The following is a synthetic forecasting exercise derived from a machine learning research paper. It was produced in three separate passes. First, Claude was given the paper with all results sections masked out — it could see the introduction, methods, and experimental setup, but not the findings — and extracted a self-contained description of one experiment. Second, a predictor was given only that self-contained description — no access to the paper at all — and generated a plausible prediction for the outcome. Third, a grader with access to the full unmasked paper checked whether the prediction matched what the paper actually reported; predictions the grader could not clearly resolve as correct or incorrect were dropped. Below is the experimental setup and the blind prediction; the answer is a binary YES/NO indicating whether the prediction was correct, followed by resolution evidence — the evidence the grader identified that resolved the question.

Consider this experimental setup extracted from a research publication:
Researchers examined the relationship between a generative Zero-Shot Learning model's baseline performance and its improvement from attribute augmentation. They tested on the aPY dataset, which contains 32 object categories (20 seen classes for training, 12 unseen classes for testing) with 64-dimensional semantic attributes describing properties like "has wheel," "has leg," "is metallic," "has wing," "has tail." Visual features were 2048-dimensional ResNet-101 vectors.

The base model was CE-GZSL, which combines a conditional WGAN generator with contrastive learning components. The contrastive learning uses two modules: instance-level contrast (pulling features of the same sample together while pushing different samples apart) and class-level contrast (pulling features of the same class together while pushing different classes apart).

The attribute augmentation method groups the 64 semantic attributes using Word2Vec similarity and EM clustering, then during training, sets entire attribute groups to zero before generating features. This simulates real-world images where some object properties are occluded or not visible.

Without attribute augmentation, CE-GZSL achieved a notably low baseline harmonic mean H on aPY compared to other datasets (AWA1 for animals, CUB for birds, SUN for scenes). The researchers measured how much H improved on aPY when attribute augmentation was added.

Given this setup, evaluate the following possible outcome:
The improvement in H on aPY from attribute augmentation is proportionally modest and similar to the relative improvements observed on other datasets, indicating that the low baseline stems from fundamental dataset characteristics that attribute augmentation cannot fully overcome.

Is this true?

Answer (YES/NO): NO